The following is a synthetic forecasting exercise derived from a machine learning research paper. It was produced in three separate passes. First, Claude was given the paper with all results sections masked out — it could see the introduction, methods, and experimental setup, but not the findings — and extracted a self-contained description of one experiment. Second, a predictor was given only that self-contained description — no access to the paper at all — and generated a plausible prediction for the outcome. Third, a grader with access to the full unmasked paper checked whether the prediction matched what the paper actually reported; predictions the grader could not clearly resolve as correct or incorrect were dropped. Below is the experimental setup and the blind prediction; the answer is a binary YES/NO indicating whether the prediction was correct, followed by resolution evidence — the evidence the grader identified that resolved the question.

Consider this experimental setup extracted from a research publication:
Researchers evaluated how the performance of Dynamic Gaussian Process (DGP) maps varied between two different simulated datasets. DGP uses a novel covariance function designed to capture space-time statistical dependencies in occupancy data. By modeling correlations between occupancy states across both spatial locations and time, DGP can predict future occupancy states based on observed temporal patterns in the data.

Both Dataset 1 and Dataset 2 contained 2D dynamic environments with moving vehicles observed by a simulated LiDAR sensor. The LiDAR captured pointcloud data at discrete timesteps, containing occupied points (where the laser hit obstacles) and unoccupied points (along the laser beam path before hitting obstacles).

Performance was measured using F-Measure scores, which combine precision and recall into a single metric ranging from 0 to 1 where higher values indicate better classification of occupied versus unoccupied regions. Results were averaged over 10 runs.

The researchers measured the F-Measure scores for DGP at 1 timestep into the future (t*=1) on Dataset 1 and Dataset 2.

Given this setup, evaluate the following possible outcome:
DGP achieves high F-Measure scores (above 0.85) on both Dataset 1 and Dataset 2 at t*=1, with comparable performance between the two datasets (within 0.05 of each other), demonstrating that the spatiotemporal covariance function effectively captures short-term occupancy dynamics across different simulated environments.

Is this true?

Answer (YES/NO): NO